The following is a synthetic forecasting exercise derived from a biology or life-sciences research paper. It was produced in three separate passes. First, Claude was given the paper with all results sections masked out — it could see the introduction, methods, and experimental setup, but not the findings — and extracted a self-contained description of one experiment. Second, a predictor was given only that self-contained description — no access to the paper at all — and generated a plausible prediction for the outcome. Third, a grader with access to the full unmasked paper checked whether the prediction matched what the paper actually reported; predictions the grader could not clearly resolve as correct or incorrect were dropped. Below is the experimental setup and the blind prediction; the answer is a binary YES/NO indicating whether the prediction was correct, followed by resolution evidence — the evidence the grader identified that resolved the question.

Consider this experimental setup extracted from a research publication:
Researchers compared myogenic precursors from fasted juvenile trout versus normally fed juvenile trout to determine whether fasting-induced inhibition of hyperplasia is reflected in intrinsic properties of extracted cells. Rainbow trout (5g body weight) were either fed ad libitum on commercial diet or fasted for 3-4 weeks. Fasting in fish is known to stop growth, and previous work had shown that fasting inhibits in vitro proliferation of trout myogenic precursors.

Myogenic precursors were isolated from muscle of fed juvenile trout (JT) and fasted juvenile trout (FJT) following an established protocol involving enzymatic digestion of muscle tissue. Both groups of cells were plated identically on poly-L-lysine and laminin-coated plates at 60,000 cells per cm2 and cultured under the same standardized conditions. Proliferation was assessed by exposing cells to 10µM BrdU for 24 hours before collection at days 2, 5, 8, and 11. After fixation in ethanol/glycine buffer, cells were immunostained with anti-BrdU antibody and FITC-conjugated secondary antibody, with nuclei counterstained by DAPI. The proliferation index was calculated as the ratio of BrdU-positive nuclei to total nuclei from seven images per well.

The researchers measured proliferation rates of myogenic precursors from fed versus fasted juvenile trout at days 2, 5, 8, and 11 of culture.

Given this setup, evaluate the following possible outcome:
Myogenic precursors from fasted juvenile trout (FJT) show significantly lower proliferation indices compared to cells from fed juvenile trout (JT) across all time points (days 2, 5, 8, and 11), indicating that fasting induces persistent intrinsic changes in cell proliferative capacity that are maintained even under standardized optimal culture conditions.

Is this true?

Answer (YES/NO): YES